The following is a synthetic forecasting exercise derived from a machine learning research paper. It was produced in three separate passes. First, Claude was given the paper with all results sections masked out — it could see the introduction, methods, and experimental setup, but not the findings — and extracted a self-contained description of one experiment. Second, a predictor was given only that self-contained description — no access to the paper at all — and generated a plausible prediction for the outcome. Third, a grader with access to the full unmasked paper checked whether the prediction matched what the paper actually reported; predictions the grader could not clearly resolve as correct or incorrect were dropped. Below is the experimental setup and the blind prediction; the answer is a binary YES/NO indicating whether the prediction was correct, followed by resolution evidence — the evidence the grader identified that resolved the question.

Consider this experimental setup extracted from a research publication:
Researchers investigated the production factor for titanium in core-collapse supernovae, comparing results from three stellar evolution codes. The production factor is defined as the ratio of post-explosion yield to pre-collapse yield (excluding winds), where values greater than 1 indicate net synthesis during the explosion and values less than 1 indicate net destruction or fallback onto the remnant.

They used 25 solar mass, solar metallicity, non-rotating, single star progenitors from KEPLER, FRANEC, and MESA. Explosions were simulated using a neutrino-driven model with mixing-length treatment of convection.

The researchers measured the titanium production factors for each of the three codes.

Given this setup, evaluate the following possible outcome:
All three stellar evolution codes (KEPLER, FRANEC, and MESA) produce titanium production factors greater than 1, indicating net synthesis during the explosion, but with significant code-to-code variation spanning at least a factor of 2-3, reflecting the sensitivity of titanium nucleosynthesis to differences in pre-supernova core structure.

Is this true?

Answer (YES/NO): NO